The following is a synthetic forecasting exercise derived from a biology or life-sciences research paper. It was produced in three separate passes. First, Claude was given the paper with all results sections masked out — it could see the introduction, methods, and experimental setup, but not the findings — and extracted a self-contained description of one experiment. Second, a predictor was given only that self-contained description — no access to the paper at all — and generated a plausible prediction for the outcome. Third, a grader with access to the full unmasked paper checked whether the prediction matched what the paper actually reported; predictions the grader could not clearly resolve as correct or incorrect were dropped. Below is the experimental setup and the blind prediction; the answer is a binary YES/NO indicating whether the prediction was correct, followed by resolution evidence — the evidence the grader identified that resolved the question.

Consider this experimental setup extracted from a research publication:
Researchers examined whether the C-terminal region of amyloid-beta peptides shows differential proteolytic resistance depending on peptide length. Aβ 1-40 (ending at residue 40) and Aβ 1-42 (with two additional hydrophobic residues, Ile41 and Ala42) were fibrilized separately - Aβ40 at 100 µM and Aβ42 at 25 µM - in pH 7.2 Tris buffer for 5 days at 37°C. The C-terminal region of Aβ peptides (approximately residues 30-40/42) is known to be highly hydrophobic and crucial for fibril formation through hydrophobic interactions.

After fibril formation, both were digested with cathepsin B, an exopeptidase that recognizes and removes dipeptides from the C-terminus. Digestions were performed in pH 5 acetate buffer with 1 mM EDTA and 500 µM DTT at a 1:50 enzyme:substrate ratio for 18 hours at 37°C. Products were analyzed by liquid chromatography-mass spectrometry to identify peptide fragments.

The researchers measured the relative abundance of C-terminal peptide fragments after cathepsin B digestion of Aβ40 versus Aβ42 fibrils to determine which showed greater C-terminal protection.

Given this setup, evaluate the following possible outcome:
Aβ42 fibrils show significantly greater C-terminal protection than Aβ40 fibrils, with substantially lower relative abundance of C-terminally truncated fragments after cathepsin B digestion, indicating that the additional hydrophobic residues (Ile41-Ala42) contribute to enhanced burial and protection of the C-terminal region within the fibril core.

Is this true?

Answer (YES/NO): YES